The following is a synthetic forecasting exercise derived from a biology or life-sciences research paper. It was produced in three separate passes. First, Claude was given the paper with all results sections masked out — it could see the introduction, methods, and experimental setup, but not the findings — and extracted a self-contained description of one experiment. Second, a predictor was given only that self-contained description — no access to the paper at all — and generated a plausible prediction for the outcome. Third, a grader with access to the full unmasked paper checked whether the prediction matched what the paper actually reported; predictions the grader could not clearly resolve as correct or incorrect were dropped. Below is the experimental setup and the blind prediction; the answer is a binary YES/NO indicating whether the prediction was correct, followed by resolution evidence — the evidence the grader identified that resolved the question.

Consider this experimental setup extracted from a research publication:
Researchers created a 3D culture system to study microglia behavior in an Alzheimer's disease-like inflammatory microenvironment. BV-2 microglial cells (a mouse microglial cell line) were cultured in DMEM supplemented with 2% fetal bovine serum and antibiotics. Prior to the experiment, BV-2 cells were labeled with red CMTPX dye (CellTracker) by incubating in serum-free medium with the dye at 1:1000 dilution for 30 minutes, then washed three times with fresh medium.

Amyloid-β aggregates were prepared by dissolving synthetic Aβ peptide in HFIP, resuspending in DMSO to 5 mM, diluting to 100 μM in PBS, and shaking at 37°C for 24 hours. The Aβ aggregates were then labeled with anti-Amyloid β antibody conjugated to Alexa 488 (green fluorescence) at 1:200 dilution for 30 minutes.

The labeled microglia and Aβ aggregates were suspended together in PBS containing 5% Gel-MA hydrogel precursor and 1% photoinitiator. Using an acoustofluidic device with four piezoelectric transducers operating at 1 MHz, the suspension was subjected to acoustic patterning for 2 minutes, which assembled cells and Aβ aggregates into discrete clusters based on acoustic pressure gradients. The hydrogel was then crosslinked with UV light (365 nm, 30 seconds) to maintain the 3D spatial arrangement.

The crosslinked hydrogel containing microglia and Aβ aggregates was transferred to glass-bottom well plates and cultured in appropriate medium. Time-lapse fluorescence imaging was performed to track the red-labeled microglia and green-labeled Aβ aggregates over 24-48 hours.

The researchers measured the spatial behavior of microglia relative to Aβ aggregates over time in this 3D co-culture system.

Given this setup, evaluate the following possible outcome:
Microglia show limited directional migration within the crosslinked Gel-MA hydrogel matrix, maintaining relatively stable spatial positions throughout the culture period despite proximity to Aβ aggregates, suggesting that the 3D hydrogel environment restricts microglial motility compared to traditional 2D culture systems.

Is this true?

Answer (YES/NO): NO